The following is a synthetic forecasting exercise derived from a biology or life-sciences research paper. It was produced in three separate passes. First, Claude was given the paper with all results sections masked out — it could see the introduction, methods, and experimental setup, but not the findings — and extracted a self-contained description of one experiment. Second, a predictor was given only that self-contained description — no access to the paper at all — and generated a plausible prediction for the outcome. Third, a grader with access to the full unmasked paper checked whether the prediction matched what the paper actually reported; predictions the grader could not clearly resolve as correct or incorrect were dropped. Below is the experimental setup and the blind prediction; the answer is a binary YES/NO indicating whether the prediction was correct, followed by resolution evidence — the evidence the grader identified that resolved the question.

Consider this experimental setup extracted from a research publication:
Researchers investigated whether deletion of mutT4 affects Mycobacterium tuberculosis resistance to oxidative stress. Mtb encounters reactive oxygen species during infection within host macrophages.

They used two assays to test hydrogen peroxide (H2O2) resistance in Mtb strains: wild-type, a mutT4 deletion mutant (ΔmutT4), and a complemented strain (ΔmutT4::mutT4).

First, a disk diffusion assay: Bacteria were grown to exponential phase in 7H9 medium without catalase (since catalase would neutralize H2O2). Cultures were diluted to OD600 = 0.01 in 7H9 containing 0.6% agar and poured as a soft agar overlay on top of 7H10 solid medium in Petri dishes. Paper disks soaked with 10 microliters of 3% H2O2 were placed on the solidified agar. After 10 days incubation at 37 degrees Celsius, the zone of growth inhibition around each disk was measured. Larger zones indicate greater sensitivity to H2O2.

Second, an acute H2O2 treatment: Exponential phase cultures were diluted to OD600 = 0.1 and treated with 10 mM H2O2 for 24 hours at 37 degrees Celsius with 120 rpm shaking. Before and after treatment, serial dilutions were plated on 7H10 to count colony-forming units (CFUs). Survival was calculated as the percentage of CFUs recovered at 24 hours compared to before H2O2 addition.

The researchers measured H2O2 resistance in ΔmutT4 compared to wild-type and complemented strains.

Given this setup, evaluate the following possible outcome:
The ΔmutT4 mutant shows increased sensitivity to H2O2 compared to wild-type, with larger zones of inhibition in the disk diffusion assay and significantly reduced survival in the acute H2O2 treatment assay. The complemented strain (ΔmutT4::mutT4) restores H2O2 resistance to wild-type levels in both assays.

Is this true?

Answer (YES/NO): NO